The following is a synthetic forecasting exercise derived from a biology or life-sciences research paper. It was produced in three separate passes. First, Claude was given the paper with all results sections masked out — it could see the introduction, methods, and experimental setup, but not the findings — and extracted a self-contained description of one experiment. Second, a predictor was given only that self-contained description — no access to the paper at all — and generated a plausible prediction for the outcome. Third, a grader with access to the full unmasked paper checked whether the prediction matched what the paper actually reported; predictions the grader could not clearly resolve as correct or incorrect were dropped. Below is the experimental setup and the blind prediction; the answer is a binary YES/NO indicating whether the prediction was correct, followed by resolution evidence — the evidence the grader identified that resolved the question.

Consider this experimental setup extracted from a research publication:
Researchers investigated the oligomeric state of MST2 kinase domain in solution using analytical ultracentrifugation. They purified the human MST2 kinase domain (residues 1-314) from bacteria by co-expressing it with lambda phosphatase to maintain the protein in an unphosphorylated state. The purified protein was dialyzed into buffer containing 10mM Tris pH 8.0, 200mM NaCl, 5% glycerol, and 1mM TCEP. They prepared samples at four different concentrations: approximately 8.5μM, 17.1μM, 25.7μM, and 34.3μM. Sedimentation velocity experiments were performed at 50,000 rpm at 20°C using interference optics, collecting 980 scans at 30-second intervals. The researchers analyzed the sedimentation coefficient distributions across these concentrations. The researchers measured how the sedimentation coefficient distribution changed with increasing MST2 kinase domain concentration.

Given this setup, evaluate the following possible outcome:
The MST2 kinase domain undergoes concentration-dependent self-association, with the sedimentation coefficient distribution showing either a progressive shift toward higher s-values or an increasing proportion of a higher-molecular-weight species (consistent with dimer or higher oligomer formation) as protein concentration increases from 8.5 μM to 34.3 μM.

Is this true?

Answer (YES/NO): YES